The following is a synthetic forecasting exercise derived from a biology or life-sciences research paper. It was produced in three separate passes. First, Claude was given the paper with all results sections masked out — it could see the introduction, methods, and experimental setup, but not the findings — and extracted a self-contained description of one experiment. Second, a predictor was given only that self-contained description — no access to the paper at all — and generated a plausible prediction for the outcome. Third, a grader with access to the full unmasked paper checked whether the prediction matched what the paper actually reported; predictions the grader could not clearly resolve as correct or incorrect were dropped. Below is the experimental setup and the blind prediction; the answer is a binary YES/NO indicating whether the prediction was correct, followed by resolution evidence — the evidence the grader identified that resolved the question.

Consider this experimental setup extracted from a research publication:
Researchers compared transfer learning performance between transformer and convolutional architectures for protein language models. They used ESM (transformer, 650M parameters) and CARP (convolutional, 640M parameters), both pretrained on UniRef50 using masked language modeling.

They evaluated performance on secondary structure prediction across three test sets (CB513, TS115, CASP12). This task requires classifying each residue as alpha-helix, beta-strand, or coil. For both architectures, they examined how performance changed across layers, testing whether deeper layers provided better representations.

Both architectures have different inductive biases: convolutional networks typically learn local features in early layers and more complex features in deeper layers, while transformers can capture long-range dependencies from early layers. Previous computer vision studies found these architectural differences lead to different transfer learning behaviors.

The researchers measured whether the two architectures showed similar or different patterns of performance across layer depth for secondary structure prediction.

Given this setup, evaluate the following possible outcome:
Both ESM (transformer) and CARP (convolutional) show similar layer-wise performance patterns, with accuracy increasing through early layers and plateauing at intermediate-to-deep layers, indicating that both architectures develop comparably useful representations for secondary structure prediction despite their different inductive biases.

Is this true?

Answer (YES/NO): NO